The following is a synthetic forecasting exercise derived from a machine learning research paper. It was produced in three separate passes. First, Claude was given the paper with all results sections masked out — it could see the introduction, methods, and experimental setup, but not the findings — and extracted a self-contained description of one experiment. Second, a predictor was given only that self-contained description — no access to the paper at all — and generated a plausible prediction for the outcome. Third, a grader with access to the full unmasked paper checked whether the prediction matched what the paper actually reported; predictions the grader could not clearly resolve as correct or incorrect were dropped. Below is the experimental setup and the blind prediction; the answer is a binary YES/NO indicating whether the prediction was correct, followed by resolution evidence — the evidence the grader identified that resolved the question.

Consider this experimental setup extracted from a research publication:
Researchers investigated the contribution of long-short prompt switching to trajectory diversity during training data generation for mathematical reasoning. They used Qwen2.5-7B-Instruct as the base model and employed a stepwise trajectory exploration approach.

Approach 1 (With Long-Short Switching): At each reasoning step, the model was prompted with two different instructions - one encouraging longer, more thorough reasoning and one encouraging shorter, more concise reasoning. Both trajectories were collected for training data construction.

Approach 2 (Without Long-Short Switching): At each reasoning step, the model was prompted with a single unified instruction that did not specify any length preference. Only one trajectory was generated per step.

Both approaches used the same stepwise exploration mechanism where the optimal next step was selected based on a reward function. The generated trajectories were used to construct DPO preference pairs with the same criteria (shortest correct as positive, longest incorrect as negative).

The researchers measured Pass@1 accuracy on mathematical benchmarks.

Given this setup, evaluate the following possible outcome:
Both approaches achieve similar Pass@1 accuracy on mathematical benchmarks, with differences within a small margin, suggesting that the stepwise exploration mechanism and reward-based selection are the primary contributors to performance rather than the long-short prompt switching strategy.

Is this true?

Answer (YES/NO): NO